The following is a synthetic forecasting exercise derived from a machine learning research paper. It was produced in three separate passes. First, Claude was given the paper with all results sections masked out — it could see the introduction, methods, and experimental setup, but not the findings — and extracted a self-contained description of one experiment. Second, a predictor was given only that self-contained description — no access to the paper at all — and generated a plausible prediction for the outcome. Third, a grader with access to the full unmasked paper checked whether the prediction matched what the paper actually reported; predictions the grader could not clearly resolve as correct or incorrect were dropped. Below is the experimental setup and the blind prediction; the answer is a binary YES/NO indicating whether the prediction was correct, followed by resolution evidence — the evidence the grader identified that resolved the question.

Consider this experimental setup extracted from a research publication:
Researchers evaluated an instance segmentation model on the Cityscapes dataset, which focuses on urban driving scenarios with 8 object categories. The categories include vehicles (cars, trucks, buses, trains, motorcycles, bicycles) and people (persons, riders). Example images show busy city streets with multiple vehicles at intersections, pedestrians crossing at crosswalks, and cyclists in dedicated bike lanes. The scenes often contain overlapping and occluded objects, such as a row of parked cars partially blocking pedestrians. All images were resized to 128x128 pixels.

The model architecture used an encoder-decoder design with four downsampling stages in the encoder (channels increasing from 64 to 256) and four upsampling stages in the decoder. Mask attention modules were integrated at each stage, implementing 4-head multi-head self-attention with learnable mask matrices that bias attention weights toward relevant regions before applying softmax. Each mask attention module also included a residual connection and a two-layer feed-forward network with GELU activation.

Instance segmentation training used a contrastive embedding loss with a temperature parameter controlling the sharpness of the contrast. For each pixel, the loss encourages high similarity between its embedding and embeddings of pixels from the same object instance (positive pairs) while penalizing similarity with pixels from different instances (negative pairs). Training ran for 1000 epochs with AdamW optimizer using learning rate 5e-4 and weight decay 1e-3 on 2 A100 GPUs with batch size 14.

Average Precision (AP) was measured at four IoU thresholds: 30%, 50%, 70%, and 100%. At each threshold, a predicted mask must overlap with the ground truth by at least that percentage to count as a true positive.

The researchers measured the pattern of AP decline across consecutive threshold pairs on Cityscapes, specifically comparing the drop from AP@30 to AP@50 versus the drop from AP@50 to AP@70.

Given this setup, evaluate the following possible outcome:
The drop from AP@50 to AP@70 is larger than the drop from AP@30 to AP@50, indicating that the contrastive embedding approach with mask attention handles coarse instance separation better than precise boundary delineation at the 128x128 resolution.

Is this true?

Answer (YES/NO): NO